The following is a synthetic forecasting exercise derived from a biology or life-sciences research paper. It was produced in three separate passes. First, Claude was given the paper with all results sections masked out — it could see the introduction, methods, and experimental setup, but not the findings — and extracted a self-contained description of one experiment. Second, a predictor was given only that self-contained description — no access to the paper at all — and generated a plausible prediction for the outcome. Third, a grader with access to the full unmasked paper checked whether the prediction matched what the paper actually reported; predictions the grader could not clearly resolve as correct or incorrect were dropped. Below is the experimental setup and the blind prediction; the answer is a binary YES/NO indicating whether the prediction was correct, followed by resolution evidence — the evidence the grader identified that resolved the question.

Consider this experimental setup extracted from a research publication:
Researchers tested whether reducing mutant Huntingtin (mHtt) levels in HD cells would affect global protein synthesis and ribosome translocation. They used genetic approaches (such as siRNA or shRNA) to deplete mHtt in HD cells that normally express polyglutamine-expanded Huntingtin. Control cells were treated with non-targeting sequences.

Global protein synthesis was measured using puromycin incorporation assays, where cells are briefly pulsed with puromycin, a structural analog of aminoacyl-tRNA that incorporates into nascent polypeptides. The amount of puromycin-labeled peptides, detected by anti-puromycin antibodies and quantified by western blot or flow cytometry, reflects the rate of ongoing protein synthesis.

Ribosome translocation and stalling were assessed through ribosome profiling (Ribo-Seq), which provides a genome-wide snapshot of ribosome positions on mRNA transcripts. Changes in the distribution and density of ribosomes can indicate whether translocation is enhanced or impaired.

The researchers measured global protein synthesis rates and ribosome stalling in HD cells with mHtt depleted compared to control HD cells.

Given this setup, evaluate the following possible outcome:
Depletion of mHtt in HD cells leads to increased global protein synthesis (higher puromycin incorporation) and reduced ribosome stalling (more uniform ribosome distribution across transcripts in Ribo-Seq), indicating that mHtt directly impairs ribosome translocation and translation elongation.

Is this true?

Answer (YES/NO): YES